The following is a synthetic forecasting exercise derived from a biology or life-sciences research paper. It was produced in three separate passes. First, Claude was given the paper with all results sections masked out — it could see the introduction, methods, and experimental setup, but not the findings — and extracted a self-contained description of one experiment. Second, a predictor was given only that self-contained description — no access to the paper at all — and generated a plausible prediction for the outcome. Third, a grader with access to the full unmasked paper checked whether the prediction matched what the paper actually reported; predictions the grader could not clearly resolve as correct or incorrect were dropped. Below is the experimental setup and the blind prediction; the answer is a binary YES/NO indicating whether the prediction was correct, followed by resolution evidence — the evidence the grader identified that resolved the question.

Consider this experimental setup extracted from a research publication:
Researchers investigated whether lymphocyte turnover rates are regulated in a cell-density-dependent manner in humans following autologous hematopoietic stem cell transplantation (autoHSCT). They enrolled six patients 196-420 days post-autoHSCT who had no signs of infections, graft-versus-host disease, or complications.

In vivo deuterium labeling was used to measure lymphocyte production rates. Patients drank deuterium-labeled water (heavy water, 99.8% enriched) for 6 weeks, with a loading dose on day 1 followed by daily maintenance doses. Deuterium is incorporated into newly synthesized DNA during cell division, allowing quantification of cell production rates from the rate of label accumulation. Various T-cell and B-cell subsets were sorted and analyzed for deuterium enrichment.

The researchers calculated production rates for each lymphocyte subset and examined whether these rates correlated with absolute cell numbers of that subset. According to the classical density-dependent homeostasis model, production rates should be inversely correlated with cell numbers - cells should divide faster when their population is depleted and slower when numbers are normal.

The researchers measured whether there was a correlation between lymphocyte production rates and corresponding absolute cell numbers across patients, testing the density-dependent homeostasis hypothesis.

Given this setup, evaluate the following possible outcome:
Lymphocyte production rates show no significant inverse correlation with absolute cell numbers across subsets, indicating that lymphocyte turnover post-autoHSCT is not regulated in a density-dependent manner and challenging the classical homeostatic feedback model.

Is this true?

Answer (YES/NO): YES